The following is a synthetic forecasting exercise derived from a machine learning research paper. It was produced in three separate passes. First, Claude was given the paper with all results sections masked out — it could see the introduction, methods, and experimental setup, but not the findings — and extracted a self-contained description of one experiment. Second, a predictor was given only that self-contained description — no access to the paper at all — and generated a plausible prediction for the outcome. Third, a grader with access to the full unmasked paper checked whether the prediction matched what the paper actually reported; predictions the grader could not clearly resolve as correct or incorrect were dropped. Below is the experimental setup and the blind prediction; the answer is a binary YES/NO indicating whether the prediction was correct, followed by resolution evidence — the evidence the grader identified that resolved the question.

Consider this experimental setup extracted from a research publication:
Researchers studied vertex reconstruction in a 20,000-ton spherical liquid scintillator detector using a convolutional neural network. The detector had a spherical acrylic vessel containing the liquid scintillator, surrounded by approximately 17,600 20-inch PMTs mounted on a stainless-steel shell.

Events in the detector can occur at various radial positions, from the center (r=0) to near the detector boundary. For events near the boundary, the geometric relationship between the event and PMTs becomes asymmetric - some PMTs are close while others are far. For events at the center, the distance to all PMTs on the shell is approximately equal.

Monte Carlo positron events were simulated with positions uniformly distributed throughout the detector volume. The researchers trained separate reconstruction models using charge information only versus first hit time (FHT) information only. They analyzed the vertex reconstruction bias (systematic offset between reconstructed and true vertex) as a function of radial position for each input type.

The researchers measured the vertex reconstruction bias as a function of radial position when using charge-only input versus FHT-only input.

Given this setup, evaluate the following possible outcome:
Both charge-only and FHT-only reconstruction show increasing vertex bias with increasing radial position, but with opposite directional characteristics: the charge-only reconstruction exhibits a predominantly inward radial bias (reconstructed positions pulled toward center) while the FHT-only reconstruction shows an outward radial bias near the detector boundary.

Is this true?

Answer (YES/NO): NO